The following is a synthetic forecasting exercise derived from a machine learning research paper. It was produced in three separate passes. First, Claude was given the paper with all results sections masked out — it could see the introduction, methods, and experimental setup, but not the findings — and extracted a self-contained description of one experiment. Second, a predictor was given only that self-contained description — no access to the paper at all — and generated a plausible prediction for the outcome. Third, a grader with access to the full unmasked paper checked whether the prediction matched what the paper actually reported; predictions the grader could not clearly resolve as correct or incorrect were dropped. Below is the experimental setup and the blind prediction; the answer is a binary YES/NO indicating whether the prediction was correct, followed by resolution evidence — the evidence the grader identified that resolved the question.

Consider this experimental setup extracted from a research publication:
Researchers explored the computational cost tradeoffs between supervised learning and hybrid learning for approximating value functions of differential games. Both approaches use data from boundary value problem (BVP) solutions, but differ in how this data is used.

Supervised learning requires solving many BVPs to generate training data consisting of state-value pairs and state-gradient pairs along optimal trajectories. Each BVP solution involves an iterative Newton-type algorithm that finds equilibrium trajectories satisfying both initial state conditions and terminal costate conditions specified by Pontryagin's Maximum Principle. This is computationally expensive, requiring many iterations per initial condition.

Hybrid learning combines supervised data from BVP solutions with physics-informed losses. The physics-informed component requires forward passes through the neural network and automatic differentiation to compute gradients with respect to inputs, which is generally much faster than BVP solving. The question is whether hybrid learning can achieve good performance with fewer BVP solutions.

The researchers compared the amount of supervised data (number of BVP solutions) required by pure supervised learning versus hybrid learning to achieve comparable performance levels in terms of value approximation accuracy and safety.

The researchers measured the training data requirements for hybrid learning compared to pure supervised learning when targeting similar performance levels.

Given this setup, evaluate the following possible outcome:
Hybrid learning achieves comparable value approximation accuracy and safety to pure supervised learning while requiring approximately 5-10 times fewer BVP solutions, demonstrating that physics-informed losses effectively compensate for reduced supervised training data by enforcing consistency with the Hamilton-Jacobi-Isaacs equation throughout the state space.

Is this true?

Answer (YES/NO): NO